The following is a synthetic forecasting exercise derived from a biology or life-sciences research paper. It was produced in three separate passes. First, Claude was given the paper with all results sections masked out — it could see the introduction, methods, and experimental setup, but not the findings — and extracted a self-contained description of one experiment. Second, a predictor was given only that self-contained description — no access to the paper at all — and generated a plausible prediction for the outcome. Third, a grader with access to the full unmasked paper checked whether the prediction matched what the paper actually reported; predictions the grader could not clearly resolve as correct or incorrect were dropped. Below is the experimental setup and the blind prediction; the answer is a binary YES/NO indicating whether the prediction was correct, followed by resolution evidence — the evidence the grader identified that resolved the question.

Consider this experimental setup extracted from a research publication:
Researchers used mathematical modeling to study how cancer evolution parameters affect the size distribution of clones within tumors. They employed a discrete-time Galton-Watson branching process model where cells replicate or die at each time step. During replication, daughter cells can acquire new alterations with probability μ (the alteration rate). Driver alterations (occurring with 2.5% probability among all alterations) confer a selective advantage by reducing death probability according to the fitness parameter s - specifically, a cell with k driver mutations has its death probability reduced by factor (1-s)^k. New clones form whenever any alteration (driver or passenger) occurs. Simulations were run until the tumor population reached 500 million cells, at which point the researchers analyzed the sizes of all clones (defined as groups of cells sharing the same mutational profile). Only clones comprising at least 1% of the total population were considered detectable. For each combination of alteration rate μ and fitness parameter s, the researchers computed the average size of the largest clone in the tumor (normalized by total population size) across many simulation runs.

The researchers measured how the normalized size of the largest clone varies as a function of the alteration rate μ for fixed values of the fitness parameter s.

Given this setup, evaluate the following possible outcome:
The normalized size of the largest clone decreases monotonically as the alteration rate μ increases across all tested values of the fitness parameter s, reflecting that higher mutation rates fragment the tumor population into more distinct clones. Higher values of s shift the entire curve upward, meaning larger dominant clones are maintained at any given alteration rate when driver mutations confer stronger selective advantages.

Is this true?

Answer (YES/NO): NO